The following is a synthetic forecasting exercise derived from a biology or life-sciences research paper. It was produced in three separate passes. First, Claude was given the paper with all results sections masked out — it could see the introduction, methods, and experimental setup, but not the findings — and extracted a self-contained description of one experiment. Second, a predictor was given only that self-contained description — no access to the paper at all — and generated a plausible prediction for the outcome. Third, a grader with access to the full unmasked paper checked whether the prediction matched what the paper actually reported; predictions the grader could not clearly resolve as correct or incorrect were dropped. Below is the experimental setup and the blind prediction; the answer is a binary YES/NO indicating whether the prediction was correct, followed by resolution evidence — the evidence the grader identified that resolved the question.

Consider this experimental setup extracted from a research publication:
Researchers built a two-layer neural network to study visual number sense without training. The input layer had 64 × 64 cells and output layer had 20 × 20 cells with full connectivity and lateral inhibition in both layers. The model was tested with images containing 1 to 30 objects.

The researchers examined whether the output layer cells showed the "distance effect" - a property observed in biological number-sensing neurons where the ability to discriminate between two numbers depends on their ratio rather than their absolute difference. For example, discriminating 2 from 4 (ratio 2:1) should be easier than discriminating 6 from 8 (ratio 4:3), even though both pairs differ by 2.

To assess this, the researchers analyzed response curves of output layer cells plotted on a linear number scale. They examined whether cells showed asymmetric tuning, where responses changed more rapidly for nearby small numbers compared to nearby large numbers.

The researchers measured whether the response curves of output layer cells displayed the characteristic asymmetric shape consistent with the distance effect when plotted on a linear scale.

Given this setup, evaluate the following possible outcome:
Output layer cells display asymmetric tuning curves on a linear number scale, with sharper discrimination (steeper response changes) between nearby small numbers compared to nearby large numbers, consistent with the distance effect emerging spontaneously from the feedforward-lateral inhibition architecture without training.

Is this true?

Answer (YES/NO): YES